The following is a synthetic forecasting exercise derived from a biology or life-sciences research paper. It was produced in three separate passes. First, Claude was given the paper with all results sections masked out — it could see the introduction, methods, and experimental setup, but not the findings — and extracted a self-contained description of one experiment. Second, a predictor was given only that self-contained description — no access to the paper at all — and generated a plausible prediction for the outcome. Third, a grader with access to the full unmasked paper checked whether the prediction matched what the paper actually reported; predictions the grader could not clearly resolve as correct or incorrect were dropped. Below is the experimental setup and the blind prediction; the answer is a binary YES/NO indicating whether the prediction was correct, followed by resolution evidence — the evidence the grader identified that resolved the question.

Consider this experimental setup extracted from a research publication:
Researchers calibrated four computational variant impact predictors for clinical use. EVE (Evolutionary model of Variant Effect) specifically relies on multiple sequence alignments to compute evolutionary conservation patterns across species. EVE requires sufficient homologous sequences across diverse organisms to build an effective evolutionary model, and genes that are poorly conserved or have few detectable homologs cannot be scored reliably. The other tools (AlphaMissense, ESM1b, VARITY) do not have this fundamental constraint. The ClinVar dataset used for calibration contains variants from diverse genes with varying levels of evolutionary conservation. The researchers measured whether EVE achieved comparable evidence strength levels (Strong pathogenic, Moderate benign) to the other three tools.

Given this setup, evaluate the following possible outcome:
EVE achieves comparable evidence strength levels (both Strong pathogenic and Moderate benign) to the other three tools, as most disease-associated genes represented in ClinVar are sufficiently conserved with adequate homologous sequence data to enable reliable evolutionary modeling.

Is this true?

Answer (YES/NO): NO